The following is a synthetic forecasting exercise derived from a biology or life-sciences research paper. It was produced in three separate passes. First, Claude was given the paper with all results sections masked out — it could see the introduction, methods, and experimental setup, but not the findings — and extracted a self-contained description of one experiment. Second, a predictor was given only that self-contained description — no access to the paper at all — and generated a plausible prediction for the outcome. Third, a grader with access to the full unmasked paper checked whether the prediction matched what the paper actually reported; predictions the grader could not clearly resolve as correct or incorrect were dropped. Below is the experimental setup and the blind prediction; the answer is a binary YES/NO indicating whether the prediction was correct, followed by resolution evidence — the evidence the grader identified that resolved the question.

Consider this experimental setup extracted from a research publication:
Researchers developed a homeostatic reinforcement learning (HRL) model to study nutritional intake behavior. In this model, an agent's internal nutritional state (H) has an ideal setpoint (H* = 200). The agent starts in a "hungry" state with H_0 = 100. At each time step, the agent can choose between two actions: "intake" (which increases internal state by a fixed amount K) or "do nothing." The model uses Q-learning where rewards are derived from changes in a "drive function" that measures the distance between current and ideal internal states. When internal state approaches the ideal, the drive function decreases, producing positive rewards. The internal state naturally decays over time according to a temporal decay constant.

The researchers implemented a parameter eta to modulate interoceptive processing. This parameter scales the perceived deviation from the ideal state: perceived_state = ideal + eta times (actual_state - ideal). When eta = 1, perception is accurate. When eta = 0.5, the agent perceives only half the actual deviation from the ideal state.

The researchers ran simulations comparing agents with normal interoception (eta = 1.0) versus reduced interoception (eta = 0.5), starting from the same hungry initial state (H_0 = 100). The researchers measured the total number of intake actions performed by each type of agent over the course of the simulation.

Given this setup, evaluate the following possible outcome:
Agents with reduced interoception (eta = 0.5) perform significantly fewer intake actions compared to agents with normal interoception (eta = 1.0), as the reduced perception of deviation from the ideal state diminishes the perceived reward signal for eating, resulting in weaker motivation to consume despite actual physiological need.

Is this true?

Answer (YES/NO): YES